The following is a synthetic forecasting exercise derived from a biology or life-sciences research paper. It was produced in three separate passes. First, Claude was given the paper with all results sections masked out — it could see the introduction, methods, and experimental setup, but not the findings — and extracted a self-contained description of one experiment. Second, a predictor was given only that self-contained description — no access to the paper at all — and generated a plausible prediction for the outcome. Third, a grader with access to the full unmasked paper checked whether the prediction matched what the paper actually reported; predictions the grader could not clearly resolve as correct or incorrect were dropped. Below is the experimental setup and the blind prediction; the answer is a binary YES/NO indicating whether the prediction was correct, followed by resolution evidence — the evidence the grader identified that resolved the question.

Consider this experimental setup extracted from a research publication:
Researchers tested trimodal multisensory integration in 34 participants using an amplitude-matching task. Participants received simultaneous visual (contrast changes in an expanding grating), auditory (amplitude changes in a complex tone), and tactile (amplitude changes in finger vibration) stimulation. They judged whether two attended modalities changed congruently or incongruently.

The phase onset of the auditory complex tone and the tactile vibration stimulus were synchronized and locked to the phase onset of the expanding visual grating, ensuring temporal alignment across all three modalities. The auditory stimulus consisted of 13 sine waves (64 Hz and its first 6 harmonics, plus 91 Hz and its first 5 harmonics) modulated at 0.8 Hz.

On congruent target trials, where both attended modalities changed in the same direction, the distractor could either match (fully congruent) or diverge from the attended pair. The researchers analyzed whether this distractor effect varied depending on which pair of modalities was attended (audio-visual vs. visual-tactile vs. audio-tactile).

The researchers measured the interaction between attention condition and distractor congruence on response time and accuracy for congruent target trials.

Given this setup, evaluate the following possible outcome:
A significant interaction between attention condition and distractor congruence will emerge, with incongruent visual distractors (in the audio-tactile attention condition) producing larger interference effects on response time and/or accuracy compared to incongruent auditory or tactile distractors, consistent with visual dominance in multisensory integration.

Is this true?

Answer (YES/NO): NO